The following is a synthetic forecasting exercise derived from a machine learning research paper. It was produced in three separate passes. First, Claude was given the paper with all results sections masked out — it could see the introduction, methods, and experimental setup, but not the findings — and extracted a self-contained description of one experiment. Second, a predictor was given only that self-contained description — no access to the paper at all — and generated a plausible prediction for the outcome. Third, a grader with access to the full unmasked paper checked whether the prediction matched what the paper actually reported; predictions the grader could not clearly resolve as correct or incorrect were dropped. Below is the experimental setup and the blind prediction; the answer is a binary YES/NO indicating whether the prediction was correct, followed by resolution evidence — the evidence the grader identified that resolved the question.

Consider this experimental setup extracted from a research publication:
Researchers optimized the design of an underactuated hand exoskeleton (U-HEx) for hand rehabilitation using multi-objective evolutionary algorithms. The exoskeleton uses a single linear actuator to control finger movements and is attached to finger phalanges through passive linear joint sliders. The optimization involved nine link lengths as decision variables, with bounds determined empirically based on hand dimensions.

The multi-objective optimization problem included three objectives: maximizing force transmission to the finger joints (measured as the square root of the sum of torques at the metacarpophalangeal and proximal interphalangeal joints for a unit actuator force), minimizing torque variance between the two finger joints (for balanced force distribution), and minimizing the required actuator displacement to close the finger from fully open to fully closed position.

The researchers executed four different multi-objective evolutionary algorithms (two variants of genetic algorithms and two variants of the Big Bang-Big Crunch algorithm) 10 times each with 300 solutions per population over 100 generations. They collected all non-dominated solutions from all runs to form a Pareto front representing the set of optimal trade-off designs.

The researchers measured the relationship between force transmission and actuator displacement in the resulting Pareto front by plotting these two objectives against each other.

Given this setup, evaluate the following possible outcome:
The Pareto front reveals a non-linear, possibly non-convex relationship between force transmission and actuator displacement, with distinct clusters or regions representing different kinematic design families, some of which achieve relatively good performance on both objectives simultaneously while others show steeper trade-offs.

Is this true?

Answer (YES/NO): NO